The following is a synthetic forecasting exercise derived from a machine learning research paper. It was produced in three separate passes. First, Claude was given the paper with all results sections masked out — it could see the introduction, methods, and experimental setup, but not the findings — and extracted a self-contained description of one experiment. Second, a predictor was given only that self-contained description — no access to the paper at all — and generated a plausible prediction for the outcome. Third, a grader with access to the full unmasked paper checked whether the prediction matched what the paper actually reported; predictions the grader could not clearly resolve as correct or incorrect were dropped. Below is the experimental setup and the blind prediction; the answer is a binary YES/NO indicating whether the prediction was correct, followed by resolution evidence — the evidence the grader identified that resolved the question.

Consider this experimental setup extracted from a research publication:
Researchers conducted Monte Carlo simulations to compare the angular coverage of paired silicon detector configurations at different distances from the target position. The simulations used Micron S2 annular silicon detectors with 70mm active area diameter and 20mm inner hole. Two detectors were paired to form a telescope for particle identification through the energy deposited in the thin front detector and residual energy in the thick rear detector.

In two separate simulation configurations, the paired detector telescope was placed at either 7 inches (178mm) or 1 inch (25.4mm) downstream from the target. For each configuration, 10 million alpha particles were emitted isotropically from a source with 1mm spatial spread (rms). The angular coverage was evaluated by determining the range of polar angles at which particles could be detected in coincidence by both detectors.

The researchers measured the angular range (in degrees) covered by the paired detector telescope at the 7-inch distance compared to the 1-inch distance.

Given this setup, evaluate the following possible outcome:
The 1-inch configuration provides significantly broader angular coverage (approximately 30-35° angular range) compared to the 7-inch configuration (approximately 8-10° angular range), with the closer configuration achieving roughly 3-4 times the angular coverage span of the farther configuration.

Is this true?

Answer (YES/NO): NO